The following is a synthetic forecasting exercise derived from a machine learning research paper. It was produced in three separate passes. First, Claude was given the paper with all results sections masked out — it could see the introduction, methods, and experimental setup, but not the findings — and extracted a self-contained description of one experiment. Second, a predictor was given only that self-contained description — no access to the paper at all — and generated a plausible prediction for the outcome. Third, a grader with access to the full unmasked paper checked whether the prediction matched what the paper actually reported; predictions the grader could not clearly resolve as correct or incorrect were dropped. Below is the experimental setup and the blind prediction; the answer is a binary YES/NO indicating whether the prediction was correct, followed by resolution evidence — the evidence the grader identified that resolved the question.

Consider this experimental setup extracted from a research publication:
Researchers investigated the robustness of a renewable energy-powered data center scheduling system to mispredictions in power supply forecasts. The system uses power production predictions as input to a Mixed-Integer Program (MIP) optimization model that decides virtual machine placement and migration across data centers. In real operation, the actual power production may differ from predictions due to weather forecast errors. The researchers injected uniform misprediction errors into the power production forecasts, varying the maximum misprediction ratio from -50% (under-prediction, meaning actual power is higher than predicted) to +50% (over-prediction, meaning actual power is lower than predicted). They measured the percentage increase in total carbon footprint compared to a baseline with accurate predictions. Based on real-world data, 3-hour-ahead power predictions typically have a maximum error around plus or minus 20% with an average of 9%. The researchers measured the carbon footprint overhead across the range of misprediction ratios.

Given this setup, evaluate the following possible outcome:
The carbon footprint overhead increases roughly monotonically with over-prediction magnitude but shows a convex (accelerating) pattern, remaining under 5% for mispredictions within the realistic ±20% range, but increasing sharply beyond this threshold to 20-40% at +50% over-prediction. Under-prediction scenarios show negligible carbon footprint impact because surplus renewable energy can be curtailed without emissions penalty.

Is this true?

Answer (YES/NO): NO